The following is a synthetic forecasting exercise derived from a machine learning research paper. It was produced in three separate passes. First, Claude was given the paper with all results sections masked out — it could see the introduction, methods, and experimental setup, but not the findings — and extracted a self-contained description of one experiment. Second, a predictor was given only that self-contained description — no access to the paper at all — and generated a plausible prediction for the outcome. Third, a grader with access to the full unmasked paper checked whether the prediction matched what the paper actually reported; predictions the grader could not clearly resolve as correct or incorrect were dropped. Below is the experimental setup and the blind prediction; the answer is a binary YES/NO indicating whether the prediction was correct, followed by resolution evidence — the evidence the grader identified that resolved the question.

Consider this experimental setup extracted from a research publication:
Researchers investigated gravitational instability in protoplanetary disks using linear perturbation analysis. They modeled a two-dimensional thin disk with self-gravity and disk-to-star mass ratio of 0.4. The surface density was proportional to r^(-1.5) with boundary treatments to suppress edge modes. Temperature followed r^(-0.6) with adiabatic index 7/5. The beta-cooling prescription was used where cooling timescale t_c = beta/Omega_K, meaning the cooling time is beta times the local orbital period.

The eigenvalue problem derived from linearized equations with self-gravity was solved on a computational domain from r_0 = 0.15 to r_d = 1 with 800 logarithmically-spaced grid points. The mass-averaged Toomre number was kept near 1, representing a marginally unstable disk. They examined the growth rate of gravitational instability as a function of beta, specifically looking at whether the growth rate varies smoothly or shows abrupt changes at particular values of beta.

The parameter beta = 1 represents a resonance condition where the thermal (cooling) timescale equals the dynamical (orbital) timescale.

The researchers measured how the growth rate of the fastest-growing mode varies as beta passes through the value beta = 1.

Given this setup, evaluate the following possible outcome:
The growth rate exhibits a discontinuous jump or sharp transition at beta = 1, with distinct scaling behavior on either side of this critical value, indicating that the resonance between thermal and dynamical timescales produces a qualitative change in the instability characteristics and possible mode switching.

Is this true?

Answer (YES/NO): YES